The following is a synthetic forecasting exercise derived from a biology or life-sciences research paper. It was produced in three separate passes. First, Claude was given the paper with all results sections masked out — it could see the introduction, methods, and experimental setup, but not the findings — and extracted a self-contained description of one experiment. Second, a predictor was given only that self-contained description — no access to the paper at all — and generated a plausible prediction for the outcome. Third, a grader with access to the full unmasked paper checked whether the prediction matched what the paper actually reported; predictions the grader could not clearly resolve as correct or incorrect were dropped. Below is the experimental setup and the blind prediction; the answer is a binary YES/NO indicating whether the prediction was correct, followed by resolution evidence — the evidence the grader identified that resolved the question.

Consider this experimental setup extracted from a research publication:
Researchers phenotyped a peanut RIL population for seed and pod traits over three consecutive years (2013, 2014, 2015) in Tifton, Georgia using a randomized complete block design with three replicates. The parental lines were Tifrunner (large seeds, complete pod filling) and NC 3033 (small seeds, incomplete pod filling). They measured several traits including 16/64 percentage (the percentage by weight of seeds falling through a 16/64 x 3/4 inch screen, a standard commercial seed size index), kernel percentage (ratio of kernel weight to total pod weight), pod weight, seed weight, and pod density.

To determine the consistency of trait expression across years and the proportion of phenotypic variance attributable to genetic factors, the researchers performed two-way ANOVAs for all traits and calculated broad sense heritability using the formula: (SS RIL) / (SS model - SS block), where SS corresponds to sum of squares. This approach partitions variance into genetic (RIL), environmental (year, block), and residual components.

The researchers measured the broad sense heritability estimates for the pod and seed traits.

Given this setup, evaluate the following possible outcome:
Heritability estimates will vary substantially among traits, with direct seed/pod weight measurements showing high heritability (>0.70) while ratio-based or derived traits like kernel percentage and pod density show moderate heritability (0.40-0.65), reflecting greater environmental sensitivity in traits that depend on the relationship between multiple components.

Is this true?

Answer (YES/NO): NO